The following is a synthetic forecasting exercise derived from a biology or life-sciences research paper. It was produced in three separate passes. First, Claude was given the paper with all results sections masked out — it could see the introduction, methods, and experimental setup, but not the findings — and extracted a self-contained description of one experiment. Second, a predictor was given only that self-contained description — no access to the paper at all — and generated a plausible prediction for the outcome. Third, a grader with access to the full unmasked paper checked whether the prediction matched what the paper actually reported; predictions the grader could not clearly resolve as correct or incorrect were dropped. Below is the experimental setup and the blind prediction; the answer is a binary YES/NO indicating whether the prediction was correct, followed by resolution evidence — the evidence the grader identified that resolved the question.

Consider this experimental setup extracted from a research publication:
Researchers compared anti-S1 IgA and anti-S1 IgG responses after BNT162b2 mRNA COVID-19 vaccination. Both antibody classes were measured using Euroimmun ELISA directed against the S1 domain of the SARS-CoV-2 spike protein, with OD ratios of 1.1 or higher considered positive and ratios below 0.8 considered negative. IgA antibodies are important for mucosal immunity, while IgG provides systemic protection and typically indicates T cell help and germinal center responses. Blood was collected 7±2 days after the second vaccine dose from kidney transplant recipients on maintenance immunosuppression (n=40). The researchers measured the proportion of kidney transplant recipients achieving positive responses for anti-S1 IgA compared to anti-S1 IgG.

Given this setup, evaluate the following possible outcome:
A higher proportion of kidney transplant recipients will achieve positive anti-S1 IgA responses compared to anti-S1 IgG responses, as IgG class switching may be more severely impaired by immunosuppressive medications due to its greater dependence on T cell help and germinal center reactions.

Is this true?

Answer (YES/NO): YES